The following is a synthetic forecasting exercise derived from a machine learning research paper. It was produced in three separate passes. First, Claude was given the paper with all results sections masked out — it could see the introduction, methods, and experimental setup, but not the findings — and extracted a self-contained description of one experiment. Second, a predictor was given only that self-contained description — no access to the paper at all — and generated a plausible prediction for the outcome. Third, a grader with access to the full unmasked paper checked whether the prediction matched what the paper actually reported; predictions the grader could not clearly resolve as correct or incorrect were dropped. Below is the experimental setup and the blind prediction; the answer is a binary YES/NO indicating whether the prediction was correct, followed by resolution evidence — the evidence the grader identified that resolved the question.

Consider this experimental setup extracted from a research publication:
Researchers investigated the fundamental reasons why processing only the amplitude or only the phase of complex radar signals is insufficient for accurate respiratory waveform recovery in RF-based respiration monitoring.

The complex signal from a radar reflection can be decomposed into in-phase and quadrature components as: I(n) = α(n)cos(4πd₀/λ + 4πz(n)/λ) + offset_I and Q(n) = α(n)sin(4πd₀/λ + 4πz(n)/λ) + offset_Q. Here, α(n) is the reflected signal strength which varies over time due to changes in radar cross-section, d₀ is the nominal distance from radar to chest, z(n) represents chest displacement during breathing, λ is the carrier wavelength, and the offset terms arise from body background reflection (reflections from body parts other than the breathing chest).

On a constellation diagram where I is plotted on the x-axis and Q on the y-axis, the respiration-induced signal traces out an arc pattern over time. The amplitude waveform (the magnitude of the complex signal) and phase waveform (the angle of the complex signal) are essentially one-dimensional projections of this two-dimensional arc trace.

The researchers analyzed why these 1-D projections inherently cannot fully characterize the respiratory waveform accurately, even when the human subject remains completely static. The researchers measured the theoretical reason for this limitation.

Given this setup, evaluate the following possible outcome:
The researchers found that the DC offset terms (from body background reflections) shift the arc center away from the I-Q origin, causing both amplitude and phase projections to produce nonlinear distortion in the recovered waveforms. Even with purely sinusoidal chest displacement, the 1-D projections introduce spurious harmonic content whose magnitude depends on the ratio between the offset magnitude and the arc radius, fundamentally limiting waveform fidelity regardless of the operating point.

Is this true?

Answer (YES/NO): NO